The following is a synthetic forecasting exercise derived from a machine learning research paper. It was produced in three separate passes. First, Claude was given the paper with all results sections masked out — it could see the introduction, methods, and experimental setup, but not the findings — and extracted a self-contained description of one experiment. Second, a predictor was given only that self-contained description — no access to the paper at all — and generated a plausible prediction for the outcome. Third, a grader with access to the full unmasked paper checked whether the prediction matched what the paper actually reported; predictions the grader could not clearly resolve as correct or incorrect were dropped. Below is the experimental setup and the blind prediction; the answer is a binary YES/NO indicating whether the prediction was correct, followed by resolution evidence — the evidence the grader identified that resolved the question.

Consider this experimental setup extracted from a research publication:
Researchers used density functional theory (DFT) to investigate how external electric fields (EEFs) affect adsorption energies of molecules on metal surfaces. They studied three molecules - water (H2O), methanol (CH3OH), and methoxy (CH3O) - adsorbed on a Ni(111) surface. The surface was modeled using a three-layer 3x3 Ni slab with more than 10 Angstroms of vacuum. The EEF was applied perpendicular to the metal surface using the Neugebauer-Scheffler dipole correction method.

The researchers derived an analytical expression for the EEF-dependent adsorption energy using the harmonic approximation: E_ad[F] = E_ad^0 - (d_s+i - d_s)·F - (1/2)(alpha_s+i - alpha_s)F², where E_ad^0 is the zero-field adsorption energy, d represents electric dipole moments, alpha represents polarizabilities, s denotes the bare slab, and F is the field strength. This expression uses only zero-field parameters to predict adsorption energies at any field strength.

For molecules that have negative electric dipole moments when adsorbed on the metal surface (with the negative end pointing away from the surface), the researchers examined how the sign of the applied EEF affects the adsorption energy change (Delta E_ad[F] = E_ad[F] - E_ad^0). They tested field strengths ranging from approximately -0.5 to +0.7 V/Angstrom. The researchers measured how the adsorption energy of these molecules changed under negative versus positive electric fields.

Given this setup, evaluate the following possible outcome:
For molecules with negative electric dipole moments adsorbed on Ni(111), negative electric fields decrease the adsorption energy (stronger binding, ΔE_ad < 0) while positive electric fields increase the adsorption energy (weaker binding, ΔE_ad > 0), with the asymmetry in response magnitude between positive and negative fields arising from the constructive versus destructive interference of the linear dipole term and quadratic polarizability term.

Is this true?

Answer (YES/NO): NO